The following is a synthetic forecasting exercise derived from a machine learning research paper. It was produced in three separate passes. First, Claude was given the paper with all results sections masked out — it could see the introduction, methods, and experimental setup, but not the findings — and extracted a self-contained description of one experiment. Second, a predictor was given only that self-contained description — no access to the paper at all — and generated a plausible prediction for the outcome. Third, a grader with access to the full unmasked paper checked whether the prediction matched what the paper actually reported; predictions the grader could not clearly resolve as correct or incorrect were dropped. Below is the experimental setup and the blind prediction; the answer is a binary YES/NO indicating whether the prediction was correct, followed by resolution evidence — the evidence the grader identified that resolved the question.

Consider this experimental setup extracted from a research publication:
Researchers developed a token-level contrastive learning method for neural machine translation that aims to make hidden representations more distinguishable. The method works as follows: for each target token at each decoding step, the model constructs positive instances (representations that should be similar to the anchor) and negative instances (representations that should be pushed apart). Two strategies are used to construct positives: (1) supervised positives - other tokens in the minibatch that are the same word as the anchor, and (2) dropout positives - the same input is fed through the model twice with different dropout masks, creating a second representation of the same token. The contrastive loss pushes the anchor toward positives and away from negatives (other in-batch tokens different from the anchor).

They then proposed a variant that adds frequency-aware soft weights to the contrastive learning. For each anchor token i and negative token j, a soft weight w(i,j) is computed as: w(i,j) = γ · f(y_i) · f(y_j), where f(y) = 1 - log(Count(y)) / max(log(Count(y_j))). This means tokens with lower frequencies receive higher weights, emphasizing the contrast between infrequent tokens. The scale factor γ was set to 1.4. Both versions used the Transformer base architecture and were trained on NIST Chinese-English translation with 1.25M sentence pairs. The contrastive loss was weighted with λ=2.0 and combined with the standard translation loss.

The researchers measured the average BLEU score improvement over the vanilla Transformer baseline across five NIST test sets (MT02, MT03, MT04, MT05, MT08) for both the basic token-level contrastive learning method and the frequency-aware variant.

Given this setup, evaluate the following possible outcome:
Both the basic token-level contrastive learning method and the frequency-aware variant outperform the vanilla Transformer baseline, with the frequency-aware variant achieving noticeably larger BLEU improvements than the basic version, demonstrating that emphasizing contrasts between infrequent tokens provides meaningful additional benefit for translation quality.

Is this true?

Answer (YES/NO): YES